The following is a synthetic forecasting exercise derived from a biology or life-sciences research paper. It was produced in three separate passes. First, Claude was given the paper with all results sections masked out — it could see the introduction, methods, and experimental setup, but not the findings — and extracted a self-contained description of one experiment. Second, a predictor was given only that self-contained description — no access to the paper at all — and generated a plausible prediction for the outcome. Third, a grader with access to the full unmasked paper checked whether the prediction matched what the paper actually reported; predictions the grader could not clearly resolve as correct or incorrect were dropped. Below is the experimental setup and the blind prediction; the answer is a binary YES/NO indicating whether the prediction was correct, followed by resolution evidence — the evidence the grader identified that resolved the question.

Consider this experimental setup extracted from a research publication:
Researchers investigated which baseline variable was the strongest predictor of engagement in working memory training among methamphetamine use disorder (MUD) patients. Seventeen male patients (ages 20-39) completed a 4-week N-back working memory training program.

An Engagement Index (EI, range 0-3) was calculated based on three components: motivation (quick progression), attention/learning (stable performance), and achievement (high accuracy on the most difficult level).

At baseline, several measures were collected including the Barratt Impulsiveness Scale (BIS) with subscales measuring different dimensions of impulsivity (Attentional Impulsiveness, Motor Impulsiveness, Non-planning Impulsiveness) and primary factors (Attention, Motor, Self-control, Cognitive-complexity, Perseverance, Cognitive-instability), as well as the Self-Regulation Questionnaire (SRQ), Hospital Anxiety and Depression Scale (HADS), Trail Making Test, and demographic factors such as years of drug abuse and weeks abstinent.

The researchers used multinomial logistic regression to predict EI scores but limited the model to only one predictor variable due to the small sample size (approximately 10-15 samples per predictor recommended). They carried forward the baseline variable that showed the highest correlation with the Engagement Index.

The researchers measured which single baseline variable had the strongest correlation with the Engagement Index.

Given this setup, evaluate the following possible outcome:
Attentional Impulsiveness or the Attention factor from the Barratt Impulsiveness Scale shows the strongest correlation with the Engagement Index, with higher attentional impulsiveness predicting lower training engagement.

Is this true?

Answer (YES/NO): NO